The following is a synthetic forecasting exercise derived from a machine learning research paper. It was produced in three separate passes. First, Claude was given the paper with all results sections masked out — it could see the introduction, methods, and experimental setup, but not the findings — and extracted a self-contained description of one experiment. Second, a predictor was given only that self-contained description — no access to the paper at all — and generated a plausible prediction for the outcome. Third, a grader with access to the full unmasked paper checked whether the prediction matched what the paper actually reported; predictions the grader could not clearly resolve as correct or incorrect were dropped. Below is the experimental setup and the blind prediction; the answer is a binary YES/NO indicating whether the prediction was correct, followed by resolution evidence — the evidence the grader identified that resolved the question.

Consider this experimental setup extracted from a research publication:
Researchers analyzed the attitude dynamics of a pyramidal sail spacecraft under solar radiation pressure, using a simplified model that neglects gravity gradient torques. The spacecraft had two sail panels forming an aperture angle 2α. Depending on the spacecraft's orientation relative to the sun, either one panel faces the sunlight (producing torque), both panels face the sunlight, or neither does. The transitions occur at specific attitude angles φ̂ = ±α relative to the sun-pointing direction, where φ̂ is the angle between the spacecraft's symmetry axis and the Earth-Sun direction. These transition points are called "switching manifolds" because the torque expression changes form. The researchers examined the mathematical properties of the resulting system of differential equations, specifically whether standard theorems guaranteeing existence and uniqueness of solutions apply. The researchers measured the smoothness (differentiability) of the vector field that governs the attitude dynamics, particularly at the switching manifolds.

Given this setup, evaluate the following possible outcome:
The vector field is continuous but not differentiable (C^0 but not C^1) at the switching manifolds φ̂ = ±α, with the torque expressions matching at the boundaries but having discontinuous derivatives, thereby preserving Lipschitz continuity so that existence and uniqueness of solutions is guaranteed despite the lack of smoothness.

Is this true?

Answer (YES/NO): YES